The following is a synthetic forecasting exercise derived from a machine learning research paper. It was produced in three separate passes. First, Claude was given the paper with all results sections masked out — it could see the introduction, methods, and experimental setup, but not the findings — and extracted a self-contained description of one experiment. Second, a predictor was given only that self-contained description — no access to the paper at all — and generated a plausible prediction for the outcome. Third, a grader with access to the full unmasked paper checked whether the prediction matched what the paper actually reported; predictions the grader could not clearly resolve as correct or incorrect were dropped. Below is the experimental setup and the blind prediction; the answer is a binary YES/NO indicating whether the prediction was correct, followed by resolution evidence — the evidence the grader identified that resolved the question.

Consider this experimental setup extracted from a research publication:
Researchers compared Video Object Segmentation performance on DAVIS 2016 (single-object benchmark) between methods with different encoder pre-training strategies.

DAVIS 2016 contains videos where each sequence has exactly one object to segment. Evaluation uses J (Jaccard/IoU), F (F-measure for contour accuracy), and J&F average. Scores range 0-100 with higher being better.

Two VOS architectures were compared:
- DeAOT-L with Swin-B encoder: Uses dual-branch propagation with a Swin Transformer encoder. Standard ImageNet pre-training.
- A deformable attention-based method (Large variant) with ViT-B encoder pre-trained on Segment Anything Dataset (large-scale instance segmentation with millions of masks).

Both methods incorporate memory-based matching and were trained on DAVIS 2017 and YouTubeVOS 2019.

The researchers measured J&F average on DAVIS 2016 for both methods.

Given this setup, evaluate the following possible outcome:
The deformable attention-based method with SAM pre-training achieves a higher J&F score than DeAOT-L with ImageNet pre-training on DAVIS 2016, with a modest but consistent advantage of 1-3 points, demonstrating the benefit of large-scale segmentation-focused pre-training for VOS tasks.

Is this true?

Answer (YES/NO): NO